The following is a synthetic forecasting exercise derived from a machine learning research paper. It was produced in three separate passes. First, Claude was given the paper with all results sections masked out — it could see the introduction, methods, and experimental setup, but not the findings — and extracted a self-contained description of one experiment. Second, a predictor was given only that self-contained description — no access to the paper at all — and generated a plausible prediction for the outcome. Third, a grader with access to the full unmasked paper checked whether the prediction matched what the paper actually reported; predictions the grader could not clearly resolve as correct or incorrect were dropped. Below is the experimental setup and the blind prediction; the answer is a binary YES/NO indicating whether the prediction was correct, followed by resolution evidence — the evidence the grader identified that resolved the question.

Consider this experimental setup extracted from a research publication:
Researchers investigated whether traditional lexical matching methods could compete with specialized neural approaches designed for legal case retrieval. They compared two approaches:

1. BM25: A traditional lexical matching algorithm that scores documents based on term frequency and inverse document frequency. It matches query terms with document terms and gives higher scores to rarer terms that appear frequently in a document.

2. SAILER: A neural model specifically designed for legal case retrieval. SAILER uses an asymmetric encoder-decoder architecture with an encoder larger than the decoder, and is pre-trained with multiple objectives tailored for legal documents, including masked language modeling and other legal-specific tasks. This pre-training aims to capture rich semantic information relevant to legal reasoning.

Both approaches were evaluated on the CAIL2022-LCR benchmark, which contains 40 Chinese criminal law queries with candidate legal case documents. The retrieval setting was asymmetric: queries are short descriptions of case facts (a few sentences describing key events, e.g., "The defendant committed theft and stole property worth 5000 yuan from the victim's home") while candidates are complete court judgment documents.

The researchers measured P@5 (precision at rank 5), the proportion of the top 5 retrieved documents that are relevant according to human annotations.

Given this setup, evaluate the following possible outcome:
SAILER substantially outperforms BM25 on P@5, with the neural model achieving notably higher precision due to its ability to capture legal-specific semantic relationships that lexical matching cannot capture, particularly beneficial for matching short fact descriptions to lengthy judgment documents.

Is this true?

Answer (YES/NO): YES